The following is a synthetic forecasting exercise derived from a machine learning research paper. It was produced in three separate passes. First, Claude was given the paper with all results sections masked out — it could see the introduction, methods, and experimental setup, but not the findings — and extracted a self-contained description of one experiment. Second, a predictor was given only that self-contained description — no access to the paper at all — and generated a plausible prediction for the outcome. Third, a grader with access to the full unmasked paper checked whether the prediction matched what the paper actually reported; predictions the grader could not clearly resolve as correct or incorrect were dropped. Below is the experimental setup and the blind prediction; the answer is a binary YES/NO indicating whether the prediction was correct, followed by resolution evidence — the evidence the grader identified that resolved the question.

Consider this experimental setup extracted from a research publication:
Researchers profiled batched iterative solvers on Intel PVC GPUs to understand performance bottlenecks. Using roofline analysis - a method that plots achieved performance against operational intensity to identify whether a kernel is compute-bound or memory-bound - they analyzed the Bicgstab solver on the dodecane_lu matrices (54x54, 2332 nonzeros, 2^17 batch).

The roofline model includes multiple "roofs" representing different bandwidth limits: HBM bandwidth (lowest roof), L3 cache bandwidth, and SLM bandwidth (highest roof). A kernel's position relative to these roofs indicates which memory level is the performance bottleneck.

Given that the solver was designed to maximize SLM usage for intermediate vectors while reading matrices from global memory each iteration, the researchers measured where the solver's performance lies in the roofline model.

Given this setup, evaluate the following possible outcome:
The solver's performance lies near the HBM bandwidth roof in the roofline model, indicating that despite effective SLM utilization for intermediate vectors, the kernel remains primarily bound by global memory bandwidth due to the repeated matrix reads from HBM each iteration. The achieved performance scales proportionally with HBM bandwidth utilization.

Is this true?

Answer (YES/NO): NO